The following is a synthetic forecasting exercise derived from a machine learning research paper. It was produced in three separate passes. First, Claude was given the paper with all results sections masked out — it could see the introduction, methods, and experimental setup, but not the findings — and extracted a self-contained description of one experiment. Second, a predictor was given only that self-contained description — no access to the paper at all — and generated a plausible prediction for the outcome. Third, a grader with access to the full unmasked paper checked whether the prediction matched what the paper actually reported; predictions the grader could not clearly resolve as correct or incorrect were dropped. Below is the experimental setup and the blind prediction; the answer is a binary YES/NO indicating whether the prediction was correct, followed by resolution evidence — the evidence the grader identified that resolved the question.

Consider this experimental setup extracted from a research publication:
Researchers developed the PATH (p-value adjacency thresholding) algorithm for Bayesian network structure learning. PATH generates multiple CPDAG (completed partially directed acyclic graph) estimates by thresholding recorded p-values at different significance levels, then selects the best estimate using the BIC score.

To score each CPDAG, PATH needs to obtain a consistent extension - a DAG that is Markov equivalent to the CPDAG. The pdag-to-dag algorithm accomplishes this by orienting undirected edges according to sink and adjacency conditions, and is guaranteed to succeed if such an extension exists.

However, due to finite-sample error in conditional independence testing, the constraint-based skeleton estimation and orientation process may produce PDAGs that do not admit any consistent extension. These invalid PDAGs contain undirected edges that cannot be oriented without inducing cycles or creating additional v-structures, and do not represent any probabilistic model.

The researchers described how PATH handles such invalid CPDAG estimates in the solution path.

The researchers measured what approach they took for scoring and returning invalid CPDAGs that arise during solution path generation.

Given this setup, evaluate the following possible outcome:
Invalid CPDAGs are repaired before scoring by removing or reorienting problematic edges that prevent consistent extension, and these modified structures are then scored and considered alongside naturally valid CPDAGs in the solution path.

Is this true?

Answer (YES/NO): NO